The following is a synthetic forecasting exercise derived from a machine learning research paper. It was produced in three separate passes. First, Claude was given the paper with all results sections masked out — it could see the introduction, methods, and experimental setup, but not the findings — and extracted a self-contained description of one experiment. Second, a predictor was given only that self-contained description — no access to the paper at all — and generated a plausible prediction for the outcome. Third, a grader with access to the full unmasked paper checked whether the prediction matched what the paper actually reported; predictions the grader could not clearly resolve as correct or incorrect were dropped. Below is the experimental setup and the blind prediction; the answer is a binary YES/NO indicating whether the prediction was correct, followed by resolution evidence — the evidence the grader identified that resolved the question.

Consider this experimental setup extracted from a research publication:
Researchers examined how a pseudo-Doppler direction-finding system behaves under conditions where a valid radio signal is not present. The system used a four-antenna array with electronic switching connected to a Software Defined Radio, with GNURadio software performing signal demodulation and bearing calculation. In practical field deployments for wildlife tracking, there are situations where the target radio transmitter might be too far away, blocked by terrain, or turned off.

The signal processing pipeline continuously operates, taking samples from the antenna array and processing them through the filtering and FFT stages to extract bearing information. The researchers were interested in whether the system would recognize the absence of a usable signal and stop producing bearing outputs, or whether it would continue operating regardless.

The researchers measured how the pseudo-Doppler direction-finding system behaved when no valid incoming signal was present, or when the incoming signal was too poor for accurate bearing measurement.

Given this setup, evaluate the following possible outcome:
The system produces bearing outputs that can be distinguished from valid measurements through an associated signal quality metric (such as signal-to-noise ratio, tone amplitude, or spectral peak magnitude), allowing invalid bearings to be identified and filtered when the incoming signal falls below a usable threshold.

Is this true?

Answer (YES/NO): NO